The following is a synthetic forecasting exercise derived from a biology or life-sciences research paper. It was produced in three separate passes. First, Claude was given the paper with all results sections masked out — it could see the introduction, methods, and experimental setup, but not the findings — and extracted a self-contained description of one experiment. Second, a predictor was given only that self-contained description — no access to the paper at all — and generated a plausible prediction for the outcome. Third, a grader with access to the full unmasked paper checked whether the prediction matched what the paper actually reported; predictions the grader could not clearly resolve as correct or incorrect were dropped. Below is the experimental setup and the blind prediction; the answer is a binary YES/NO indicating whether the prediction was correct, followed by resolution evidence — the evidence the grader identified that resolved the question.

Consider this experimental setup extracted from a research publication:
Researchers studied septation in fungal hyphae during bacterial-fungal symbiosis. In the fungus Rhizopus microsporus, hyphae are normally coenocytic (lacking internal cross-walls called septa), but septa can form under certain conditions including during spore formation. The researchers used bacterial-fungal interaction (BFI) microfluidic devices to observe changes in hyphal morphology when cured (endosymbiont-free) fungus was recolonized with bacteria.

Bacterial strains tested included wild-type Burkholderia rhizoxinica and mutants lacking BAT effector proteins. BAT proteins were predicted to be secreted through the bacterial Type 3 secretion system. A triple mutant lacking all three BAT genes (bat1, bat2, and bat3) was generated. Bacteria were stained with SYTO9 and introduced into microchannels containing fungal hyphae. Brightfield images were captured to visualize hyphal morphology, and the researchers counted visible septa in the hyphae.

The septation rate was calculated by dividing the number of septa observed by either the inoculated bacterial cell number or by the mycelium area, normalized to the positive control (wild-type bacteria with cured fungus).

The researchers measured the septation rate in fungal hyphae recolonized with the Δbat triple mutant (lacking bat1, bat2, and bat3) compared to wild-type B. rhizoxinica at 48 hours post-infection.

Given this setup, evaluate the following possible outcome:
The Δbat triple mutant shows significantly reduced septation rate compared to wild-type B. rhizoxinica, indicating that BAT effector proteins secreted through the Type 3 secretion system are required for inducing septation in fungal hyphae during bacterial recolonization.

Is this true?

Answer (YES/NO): NO